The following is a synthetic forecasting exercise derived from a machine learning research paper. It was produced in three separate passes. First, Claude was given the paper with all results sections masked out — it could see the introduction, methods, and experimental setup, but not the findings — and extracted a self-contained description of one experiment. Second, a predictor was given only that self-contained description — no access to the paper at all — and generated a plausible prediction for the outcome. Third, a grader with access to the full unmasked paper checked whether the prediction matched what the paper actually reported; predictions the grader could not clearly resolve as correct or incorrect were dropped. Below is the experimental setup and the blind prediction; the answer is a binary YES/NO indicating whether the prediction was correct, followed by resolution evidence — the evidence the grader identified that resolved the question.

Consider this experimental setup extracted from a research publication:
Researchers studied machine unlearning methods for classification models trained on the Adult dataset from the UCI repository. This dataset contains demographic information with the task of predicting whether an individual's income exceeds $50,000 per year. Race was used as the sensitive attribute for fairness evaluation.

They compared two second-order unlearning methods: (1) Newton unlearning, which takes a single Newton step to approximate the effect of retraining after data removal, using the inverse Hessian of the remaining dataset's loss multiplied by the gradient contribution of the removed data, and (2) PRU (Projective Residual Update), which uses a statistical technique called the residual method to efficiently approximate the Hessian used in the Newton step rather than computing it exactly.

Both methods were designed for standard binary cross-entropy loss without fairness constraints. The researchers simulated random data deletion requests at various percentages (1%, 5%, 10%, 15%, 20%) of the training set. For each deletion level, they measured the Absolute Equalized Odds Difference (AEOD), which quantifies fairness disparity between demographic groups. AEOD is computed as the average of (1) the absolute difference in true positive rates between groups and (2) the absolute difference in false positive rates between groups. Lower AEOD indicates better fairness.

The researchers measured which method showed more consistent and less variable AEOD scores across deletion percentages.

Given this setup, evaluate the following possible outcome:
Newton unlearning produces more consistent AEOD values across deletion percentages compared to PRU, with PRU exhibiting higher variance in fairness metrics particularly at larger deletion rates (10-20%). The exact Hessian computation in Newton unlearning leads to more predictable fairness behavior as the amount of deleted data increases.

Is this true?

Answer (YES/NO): YES